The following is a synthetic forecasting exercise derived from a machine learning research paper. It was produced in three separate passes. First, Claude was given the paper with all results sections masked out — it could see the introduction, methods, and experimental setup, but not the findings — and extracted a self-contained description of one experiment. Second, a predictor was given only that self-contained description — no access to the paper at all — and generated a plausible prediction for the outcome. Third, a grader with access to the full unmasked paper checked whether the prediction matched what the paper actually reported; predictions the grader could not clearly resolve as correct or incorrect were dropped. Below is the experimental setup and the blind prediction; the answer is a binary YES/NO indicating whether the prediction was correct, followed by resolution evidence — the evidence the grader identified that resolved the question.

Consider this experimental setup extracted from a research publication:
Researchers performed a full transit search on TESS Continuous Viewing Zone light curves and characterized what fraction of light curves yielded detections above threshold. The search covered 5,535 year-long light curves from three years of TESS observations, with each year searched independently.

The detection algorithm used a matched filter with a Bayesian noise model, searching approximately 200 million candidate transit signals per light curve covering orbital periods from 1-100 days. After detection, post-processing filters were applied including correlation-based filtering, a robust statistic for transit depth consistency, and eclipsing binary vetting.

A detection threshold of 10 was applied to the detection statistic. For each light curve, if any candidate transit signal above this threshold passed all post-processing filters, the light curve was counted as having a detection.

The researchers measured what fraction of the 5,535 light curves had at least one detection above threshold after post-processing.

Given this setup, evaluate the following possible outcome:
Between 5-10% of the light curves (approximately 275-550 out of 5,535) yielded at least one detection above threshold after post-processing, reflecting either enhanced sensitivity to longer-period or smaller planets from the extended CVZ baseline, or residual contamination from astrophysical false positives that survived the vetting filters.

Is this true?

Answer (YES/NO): NO